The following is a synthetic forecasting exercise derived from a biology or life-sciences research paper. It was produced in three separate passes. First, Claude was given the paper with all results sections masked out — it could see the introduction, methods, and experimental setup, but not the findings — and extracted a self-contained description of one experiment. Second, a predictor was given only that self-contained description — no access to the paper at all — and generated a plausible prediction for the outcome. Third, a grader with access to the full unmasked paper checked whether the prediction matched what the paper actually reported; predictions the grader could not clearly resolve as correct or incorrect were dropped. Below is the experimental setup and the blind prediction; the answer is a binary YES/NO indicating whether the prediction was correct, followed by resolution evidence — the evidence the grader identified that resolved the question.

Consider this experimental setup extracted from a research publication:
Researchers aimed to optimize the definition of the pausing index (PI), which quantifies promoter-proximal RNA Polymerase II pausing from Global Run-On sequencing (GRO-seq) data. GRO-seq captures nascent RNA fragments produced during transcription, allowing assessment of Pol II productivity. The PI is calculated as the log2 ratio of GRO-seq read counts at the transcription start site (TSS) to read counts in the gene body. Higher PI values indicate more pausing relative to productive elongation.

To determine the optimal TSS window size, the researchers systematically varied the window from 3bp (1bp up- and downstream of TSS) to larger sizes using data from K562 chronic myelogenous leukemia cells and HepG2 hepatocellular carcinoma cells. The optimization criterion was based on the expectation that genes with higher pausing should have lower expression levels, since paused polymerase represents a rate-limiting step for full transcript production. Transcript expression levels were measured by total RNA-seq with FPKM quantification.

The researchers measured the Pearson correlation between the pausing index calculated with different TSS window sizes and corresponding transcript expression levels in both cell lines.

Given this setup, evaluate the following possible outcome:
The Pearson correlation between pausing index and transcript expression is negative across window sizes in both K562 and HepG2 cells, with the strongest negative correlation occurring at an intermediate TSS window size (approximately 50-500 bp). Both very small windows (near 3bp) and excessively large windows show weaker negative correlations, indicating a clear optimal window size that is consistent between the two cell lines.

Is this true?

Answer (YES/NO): NO